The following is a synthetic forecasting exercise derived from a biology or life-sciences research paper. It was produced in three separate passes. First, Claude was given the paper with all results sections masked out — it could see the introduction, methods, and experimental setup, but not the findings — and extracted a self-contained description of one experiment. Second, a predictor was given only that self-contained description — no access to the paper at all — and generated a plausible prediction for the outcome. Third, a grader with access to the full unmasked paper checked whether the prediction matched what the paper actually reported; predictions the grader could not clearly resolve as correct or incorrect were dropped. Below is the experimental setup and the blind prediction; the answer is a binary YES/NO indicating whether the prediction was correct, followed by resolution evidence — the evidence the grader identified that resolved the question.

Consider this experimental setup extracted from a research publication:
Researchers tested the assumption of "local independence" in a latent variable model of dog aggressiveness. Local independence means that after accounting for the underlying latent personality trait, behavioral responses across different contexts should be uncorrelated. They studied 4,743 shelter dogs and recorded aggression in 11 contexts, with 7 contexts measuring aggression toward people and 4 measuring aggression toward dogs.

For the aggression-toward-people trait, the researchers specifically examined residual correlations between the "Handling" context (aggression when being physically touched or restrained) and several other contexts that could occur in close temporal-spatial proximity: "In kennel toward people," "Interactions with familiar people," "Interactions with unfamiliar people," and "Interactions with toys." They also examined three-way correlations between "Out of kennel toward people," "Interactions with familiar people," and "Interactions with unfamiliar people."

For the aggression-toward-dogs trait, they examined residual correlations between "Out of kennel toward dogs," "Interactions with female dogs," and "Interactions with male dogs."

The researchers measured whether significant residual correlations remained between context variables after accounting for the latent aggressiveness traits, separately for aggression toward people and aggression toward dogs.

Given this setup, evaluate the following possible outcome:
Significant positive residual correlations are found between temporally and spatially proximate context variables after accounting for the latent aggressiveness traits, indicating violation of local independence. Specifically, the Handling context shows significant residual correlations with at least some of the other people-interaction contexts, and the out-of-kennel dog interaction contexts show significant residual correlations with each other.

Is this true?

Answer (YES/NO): NO